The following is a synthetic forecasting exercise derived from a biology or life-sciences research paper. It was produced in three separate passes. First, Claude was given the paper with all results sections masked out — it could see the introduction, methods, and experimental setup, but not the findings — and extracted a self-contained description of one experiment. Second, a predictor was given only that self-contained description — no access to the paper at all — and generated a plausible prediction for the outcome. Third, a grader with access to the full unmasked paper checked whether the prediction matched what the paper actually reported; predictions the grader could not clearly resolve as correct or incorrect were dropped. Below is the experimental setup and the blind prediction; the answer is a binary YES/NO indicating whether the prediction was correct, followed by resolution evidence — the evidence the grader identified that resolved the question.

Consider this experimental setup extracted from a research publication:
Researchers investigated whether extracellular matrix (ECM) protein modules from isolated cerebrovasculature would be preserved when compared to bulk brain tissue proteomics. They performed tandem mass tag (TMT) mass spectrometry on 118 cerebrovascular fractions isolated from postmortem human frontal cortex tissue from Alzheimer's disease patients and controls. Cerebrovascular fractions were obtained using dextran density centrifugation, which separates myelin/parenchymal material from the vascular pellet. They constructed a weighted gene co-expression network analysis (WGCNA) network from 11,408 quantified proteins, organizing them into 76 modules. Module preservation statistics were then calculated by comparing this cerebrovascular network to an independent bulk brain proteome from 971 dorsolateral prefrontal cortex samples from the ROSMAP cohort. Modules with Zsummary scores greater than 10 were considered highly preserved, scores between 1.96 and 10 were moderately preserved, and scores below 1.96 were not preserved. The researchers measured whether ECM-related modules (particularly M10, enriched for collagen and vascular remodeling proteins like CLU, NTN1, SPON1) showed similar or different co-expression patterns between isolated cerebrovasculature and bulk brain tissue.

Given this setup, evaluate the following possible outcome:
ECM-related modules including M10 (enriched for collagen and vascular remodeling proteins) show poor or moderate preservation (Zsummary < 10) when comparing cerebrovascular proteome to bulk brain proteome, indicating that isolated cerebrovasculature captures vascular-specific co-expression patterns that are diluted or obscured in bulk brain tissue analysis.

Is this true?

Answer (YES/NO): YES